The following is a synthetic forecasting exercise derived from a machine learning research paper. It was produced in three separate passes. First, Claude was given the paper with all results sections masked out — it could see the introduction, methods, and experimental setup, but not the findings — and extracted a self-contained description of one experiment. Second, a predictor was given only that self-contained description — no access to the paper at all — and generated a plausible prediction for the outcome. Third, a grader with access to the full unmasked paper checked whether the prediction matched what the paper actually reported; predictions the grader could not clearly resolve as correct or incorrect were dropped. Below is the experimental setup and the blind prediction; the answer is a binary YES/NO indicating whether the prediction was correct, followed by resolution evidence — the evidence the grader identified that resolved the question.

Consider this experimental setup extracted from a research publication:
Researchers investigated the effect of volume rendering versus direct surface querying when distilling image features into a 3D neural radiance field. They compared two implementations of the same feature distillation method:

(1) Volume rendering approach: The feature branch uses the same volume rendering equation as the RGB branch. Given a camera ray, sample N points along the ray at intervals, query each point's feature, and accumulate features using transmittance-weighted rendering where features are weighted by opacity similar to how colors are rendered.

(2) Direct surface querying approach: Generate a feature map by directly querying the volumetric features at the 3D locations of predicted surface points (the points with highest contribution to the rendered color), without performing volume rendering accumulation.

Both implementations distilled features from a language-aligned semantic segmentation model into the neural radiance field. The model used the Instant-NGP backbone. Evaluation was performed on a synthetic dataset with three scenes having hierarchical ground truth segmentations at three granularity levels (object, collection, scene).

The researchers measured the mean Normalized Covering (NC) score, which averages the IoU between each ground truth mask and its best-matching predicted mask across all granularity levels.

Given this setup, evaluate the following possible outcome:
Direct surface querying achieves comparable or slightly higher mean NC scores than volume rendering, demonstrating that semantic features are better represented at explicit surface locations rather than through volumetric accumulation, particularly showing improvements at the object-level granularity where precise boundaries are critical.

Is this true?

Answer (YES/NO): NO